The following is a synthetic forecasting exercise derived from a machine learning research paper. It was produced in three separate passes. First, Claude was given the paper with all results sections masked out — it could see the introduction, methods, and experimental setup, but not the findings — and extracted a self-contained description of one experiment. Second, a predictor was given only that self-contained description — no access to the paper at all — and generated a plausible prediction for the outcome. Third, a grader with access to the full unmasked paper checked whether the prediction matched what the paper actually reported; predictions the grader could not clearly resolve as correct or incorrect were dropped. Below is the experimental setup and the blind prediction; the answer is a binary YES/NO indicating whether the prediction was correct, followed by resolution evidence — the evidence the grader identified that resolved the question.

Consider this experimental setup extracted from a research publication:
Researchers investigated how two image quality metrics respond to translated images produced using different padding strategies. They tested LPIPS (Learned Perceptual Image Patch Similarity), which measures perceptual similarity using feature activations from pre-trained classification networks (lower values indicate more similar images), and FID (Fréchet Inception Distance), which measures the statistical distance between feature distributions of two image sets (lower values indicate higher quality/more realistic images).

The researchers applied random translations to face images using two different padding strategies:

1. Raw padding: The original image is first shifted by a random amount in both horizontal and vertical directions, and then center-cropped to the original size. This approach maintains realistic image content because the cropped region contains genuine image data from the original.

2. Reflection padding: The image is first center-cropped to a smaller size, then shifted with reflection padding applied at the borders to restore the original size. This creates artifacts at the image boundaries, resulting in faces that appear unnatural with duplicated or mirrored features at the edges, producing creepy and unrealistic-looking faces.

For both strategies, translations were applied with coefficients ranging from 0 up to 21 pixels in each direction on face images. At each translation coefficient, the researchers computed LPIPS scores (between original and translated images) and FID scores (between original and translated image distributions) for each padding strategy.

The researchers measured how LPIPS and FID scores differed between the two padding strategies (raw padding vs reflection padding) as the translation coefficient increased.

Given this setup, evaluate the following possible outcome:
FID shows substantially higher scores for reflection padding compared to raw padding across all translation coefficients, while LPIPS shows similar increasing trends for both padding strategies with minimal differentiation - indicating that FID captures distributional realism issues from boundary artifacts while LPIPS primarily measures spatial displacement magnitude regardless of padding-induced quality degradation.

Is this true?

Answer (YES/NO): YES